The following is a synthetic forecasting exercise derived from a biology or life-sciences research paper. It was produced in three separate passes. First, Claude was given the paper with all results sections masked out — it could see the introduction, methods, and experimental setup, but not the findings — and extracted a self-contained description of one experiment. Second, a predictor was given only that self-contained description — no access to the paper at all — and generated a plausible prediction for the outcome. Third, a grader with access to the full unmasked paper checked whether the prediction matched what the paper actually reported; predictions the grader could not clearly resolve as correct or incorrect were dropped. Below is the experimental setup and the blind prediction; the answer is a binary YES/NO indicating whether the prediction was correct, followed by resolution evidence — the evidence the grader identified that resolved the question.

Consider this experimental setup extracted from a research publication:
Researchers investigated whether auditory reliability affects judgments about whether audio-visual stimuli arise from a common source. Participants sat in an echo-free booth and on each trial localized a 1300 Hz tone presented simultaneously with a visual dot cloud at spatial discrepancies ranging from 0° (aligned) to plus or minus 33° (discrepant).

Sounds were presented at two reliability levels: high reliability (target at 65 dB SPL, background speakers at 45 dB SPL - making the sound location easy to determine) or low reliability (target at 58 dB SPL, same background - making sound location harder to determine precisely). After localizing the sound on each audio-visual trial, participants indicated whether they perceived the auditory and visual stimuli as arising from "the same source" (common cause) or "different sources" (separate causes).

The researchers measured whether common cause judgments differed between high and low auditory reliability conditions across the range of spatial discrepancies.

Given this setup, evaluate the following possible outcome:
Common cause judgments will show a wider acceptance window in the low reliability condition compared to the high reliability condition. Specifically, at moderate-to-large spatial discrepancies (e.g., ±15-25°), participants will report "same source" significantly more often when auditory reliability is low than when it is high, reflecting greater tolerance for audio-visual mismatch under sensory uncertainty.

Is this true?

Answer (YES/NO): NO